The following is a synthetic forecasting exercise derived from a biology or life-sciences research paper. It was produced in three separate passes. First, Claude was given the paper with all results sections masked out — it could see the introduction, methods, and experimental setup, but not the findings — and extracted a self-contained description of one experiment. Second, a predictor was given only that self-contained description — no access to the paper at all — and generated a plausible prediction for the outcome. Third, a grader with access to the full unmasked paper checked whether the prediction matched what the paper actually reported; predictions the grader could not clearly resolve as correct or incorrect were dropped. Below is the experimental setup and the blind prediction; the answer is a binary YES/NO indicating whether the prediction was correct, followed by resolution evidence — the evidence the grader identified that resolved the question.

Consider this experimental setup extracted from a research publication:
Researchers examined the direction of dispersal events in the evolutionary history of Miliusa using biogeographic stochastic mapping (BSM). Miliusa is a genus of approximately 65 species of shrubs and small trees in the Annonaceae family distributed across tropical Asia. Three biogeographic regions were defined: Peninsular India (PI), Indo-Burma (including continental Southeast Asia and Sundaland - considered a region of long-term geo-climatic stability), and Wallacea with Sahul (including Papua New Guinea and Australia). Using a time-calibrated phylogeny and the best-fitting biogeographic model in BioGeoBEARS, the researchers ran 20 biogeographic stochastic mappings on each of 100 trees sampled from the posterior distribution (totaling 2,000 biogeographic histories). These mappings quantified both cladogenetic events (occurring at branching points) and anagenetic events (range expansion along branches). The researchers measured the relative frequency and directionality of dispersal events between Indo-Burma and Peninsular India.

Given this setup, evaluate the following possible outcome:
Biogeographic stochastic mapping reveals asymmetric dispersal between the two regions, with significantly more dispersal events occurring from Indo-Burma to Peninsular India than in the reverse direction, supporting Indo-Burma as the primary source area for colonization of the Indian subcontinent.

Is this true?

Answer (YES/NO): YES